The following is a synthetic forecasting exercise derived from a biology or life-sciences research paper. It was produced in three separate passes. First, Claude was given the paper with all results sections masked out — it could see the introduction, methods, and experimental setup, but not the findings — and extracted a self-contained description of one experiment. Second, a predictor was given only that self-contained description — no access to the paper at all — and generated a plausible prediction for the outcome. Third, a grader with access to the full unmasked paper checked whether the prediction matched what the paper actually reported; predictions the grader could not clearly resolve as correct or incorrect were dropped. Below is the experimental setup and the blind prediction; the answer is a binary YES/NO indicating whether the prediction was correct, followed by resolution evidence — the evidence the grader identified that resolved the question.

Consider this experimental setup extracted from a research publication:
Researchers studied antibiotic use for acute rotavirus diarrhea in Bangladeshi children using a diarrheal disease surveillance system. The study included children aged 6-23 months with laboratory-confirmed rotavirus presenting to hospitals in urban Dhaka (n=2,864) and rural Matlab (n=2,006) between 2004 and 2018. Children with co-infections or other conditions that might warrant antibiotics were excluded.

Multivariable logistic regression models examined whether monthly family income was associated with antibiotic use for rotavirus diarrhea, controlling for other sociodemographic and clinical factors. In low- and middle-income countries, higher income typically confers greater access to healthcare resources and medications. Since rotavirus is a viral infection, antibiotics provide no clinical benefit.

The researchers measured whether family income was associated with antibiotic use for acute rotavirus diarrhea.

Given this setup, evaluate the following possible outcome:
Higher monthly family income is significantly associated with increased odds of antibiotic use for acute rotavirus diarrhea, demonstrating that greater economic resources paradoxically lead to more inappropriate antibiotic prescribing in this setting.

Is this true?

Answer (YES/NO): YES